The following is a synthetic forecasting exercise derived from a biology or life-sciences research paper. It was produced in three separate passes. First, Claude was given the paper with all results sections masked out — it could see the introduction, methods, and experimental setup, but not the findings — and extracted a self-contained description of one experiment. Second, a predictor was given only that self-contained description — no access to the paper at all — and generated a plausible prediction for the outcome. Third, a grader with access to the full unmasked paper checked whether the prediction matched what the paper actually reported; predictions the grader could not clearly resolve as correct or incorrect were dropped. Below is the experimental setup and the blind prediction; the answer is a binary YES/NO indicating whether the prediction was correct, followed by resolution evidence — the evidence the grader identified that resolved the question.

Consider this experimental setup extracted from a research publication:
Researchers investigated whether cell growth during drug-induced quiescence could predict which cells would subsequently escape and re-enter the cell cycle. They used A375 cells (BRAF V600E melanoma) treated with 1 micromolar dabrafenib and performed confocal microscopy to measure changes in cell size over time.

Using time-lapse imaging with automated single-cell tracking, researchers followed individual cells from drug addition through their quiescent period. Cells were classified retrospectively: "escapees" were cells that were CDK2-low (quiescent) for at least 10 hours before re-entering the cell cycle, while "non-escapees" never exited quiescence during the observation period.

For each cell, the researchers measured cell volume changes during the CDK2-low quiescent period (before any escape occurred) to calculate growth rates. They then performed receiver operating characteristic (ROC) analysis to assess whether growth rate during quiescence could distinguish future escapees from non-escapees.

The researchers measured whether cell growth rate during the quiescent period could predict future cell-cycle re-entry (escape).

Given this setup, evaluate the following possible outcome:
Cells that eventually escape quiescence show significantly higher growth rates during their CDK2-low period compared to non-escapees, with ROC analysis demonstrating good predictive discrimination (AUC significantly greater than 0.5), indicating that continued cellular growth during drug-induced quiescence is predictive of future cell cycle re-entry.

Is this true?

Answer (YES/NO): YES